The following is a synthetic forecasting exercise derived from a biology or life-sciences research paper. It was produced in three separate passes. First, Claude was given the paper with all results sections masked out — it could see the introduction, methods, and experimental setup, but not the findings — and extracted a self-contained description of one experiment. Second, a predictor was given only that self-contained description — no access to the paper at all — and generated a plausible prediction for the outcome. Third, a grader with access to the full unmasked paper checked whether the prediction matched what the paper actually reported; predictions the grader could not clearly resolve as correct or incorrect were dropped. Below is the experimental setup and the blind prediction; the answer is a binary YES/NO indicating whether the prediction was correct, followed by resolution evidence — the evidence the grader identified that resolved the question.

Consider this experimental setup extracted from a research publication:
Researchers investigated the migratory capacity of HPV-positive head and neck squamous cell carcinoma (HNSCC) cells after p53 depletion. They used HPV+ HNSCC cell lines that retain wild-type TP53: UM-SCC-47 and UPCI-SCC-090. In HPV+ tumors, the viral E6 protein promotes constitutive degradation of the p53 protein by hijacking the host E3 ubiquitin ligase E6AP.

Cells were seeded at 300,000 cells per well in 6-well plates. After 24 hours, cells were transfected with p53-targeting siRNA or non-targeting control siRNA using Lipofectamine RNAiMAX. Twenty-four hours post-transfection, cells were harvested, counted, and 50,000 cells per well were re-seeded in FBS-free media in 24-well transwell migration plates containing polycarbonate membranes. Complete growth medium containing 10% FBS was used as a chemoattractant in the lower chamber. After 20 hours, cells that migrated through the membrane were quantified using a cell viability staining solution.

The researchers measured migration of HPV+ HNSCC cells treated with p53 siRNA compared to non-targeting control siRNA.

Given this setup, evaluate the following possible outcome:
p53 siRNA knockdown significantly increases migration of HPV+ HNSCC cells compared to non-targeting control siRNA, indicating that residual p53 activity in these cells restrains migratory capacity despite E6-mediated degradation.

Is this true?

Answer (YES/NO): YES